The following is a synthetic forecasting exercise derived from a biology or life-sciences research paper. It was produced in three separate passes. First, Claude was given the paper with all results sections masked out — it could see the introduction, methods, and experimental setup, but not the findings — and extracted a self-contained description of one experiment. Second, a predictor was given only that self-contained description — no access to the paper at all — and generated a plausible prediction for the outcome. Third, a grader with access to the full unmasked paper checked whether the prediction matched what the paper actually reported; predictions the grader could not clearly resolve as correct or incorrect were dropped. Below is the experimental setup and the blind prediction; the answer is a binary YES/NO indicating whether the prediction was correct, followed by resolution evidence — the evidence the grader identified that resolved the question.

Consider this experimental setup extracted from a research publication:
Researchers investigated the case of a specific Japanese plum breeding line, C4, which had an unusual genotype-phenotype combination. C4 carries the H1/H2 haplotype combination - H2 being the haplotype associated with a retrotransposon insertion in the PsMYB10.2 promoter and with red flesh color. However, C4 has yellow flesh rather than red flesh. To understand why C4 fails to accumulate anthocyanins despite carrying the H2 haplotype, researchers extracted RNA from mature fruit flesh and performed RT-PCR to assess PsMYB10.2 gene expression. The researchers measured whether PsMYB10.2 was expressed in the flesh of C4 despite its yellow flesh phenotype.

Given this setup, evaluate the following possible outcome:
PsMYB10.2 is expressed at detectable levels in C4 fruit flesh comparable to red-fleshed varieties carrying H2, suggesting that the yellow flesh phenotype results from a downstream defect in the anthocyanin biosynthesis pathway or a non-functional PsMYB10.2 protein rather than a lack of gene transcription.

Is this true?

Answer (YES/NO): YES